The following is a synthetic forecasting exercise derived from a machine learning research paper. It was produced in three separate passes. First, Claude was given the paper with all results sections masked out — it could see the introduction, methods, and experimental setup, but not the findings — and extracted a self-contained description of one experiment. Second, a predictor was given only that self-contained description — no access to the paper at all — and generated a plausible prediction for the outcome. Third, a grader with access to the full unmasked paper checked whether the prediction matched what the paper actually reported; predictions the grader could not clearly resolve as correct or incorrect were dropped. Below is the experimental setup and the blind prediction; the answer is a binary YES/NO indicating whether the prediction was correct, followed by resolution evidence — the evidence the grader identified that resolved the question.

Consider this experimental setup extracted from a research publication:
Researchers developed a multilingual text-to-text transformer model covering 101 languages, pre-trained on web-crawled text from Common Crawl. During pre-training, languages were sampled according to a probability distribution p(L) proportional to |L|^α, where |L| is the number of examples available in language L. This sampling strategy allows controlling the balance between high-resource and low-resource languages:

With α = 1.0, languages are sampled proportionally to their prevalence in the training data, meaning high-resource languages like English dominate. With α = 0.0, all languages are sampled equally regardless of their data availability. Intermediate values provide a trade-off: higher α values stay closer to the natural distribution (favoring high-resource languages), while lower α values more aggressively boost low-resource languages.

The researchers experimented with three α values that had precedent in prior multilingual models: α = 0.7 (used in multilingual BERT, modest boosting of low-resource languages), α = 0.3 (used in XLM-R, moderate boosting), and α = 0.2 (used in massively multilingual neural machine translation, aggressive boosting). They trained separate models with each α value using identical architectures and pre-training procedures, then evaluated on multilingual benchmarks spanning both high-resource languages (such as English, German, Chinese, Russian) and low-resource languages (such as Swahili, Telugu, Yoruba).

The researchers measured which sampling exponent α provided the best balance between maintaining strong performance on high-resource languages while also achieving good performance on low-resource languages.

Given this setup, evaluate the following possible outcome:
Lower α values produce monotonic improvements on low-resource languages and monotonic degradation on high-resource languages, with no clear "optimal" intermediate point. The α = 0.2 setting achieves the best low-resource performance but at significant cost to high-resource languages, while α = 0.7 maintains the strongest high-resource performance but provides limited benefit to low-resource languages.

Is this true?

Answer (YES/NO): NO